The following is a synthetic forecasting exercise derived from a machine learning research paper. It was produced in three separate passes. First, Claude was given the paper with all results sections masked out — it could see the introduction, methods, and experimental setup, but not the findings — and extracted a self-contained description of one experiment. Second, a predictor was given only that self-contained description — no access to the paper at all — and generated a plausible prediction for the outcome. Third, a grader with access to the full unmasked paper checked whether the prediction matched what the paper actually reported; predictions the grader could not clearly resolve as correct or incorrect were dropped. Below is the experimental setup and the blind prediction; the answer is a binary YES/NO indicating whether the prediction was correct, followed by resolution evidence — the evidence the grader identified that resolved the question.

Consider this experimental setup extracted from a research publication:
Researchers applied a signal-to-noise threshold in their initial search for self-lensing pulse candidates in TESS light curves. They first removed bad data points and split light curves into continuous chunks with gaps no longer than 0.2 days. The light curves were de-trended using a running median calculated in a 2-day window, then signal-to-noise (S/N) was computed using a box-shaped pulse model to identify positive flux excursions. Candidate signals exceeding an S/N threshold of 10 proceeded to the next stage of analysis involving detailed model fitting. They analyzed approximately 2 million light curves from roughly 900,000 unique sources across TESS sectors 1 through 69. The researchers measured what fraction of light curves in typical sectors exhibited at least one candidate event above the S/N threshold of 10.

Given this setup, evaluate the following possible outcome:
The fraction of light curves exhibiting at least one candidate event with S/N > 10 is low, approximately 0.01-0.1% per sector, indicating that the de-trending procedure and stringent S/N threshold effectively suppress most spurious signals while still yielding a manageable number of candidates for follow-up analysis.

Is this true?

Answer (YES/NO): NO